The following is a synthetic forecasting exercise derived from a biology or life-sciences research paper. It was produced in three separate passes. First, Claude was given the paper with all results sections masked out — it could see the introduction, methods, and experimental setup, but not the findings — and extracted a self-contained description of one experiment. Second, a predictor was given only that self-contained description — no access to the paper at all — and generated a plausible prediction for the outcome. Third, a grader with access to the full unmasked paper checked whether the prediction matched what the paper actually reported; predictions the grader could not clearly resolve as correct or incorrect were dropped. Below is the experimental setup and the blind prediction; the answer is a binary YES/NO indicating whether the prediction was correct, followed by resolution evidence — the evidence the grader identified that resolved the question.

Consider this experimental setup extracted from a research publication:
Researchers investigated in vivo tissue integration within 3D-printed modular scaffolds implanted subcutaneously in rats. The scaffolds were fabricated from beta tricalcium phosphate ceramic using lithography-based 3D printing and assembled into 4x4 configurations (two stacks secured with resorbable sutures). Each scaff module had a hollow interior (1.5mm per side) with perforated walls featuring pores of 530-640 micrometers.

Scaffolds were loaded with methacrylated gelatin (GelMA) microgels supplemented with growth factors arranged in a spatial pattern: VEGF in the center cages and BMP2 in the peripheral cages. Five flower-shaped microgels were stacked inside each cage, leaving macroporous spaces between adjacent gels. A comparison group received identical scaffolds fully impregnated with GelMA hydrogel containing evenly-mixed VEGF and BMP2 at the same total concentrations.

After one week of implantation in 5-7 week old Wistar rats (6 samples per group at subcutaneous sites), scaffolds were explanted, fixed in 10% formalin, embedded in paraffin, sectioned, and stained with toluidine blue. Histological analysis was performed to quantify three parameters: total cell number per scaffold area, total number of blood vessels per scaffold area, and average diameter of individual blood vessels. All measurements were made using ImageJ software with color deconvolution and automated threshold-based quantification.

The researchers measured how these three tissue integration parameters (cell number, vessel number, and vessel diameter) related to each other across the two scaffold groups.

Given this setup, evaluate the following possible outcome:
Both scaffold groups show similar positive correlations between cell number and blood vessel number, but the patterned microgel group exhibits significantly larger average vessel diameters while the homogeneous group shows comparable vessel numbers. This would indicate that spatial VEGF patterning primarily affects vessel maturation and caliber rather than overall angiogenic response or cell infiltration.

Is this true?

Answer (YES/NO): NO